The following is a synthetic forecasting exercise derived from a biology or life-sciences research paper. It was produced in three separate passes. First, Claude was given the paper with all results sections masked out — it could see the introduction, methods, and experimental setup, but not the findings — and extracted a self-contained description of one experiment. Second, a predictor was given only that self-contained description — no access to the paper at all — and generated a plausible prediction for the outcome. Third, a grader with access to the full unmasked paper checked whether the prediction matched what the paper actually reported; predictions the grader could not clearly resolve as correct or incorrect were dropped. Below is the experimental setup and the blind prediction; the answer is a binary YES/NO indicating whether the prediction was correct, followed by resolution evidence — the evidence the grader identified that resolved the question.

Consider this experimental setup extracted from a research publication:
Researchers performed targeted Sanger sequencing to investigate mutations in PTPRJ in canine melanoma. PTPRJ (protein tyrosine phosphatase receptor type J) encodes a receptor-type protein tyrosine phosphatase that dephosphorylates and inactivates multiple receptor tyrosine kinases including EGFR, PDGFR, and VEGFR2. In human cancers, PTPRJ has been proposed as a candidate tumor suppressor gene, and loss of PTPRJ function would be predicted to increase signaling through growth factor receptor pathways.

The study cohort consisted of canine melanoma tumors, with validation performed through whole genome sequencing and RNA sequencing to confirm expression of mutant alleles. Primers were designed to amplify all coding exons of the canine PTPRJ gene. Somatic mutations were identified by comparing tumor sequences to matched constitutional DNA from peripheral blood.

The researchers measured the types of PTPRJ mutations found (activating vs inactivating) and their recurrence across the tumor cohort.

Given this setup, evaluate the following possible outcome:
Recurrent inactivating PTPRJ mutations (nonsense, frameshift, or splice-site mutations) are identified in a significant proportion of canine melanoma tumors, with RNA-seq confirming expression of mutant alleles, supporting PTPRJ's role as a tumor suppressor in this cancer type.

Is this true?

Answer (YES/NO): YES